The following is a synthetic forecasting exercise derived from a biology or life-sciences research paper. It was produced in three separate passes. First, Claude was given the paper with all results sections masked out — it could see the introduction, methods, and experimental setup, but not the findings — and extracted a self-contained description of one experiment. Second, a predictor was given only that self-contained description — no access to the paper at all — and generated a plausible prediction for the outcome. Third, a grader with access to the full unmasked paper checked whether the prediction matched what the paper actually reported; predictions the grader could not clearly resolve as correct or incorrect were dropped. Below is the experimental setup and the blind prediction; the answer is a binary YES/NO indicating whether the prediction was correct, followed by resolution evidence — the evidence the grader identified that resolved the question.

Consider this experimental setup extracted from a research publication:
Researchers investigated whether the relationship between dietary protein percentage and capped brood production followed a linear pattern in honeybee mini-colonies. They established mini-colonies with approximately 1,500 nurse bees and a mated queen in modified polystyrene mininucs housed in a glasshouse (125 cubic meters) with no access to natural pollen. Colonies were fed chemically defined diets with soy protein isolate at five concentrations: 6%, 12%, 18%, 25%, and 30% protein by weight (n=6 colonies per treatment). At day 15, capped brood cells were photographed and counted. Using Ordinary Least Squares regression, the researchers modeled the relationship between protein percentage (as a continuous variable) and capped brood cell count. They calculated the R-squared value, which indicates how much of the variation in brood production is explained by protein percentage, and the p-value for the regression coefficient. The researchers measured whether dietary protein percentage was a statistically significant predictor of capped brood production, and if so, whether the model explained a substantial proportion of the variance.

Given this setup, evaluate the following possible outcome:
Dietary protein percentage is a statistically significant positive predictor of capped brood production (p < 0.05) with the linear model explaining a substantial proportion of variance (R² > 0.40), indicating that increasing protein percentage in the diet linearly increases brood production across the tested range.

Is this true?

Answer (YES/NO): YES